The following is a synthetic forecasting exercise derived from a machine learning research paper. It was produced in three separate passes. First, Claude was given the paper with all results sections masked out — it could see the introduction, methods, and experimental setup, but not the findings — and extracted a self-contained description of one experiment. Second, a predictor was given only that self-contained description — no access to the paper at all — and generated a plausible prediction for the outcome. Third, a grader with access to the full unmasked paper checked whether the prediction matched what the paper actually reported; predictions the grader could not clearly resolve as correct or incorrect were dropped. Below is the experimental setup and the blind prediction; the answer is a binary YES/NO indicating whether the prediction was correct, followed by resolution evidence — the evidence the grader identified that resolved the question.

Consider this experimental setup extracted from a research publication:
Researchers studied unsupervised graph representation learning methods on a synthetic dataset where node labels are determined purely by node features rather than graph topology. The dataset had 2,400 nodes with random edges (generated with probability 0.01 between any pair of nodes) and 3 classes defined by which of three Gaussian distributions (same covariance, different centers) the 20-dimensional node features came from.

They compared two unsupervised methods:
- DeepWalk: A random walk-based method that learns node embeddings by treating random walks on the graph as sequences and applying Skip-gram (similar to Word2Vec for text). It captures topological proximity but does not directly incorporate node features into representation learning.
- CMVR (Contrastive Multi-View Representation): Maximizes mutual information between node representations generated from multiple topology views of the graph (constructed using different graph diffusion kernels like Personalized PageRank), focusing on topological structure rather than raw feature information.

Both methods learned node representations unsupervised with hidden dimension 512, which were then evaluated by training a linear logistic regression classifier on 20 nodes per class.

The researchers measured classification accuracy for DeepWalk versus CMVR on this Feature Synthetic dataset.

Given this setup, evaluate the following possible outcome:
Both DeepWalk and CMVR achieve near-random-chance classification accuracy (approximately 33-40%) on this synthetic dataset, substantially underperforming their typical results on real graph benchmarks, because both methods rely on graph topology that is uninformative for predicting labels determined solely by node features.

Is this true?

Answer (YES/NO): NO